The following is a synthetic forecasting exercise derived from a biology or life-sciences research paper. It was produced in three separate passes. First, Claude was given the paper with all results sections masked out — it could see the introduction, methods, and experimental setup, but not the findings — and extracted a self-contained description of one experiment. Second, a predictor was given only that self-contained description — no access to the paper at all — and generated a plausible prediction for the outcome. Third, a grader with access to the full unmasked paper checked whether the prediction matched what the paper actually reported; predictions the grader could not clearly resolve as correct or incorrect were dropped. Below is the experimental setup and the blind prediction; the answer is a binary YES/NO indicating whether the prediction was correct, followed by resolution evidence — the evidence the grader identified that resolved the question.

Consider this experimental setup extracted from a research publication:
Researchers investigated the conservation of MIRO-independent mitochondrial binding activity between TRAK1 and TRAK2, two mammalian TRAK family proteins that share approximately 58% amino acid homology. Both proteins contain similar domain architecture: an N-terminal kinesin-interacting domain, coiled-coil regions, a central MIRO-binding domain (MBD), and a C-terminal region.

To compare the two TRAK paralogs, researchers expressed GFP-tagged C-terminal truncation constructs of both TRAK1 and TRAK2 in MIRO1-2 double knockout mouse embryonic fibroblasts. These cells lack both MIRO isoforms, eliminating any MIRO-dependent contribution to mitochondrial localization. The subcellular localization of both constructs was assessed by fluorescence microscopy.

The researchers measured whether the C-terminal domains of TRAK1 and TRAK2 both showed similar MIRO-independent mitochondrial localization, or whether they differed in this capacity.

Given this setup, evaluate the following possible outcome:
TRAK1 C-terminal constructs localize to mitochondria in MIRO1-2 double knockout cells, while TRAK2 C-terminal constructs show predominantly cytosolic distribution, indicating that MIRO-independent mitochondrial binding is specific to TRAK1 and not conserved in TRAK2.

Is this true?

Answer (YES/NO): NO